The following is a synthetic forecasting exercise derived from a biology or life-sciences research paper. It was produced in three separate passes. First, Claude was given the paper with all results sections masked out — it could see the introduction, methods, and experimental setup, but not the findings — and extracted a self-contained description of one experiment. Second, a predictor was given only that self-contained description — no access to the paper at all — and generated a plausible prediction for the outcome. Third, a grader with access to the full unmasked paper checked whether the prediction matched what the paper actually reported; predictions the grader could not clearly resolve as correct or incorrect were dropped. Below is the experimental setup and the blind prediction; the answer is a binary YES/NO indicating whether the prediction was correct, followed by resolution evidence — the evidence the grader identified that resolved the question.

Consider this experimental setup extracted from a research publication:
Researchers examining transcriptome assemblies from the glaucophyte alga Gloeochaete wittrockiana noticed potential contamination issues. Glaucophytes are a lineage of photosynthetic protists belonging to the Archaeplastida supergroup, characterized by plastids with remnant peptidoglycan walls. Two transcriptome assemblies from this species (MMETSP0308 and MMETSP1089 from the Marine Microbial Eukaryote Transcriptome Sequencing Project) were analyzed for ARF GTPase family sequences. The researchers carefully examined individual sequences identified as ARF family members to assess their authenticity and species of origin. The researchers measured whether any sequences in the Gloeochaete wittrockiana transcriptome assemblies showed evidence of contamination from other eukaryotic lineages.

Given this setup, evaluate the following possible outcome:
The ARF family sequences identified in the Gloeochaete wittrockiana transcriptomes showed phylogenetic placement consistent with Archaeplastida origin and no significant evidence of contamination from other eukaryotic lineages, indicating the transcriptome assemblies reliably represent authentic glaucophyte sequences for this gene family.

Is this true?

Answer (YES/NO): NO